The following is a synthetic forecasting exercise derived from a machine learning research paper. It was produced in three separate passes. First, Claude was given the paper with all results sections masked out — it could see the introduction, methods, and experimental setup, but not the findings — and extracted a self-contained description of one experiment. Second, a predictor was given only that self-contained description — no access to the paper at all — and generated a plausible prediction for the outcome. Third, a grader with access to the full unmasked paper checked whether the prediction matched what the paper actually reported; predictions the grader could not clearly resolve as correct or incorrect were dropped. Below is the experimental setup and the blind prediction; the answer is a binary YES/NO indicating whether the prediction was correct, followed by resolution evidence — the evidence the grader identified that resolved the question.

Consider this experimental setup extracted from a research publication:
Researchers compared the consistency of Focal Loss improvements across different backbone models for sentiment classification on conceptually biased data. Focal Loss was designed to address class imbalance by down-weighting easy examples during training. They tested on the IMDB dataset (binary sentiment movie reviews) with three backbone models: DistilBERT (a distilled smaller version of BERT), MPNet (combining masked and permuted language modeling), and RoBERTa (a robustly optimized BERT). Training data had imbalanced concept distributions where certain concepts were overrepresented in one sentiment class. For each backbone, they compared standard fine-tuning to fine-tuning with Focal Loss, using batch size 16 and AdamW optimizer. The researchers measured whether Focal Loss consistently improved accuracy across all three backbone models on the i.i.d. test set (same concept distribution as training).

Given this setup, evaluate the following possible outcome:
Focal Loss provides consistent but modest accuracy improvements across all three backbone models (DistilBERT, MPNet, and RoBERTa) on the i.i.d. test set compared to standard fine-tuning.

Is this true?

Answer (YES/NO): NO